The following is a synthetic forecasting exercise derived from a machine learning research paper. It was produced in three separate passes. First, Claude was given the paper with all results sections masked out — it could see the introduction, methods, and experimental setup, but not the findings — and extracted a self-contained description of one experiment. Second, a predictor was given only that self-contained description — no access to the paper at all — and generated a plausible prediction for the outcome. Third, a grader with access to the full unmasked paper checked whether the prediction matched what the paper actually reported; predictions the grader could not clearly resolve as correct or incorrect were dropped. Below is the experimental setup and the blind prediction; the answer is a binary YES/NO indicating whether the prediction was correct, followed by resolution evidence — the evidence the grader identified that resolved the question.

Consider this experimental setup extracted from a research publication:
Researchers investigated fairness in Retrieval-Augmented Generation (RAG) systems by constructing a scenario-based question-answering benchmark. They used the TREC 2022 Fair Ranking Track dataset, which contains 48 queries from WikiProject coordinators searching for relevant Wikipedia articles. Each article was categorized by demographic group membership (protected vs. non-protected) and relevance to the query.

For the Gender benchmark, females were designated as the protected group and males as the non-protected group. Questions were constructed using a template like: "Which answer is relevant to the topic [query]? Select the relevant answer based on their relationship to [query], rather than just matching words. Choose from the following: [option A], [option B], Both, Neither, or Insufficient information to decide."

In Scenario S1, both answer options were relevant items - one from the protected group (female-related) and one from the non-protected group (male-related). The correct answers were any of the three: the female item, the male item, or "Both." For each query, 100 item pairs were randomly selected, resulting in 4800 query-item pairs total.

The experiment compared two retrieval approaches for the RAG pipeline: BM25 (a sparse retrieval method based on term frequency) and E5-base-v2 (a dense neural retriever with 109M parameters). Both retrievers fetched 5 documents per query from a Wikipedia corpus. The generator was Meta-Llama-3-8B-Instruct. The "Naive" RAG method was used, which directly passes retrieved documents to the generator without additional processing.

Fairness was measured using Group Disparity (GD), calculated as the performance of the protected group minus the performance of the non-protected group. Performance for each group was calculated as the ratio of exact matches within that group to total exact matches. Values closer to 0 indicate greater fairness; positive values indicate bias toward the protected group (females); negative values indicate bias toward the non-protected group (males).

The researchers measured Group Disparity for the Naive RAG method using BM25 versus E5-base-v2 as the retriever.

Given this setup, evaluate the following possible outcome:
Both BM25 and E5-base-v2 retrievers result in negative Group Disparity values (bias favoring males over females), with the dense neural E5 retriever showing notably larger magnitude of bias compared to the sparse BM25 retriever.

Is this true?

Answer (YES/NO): NO